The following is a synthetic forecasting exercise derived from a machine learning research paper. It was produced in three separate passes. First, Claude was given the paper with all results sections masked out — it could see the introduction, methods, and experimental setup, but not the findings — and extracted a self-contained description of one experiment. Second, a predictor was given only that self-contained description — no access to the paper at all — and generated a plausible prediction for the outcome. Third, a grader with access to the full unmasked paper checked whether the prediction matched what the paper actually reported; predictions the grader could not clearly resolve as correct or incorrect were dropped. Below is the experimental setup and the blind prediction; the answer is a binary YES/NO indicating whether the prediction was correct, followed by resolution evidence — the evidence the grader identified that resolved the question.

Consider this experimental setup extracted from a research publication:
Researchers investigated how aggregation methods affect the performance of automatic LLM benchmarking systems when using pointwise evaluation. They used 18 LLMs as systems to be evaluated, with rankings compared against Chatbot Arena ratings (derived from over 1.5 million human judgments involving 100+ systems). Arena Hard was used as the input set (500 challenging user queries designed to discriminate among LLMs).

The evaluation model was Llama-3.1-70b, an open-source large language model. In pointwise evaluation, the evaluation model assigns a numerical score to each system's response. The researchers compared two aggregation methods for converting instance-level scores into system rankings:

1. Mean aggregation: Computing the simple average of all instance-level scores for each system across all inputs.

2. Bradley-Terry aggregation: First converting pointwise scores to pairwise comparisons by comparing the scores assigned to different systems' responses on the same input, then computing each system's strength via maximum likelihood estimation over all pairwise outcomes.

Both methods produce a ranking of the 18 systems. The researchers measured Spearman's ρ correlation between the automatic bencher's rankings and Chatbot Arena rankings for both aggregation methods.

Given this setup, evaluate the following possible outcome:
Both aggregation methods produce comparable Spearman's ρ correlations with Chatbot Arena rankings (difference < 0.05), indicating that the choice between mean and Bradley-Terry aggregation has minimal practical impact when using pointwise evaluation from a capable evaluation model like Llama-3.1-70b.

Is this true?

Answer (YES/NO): YES